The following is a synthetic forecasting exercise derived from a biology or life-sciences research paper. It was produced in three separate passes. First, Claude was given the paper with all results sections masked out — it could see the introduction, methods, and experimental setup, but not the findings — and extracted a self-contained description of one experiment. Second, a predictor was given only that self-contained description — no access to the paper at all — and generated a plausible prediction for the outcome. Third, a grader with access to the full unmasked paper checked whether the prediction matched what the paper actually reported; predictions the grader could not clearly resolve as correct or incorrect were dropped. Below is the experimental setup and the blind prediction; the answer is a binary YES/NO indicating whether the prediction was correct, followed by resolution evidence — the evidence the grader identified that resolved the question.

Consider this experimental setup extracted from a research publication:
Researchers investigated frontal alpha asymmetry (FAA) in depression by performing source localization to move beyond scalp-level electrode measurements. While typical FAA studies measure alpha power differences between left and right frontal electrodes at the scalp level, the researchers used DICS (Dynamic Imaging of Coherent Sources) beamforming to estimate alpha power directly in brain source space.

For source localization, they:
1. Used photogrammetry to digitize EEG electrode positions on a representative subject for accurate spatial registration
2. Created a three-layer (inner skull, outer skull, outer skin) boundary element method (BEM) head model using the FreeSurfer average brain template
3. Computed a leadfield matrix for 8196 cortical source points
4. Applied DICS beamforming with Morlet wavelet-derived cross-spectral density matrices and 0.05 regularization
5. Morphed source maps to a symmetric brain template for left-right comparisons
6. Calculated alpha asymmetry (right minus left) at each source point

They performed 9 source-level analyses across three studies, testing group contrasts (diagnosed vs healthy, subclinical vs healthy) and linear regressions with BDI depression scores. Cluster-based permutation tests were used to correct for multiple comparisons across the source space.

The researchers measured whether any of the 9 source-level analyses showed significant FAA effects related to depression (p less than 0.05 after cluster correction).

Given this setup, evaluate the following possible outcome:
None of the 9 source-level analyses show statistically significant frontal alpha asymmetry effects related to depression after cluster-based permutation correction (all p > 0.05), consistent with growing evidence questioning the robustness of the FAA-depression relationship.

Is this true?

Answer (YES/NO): YES